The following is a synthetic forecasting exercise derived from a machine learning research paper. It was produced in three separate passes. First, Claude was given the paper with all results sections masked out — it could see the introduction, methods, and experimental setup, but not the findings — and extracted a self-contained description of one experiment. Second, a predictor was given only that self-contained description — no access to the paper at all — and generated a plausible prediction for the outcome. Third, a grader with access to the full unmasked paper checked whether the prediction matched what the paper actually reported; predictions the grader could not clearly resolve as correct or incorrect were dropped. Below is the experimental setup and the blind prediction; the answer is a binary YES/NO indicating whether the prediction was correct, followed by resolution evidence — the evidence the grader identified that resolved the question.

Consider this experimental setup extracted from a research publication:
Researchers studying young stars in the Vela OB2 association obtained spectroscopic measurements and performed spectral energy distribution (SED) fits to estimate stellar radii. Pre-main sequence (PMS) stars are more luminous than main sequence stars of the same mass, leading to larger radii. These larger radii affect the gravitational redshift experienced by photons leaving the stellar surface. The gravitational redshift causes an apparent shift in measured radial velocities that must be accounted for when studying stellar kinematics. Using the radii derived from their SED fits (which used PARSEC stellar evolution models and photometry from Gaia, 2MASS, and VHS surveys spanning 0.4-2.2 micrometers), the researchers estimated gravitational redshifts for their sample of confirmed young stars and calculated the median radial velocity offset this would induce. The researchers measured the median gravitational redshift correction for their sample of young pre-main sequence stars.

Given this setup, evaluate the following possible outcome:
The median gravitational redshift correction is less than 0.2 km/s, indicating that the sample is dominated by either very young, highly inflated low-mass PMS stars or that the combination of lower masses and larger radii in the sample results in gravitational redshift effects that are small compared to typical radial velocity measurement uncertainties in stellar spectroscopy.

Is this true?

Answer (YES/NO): NO